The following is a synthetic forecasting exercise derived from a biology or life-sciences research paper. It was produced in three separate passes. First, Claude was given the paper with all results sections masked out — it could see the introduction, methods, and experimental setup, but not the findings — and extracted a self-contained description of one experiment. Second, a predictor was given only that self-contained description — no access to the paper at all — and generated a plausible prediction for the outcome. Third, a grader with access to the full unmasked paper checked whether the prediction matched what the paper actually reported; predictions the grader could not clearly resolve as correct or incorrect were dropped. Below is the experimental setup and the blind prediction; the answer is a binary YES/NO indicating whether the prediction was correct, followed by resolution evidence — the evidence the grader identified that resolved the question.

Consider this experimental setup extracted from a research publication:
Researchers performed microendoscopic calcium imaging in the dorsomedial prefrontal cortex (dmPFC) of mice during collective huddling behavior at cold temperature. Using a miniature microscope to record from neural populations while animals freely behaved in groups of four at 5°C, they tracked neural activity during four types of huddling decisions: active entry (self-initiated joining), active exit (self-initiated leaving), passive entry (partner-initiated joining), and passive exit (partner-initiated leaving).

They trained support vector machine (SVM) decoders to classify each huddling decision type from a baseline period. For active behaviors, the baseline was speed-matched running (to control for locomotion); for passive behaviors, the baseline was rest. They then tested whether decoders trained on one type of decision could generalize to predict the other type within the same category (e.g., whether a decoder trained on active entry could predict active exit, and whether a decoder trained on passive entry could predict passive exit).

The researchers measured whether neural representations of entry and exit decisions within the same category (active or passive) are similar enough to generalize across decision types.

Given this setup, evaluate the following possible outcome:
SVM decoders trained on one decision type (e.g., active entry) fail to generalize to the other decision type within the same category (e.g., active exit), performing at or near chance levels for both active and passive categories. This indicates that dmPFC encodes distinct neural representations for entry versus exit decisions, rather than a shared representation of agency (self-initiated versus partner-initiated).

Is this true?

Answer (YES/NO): NO